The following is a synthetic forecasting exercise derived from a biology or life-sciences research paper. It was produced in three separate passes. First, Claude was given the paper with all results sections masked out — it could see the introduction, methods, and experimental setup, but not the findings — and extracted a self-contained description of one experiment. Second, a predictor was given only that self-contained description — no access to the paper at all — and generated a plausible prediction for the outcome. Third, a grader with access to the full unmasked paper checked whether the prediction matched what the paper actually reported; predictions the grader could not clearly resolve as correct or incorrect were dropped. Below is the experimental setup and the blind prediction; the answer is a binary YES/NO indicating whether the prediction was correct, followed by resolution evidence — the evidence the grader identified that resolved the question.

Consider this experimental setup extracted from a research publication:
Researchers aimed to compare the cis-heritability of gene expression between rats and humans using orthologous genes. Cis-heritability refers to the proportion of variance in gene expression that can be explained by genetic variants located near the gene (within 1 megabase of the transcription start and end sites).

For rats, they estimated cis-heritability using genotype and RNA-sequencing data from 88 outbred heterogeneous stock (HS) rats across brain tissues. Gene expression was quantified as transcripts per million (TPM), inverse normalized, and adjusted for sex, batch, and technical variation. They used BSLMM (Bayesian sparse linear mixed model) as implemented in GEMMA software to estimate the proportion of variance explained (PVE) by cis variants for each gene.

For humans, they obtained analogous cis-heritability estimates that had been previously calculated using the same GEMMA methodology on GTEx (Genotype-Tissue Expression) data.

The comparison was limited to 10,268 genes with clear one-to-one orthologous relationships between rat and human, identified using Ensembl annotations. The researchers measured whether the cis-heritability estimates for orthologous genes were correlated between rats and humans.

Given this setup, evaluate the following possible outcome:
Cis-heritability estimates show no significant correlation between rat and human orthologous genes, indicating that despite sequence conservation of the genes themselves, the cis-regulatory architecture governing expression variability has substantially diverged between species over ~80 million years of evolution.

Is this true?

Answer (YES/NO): NO